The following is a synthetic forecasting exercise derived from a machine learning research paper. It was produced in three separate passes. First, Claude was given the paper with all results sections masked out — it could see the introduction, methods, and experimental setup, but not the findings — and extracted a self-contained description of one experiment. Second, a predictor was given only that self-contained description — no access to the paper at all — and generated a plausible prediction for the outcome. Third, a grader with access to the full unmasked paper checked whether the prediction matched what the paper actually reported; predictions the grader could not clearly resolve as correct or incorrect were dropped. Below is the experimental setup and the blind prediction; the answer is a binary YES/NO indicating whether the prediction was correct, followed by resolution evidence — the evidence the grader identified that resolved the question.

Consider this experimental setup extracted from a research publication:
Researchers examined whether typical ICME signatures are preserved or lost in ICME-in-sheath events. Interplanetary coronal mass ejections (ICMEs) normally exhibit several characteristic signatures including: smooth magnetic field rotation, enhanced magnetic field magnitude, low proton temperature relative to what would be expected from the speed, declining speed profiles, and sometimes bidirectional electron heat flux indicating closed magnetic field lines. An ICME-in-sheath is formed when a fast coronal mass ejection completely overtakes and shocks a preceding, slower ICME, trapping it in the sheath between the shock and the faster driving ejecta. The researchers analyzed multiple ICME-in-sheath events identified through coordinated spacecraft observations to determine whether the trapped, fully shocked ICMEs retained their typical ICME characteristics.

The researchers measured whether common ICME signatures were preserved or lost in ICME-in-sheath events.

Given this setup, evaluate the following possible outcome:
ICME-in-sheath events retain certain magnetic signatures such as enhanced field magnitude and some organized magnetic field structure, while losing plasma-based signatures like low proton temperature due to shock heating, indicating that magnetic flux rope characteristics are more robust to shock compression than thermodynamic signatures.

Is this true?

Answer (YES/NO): NO